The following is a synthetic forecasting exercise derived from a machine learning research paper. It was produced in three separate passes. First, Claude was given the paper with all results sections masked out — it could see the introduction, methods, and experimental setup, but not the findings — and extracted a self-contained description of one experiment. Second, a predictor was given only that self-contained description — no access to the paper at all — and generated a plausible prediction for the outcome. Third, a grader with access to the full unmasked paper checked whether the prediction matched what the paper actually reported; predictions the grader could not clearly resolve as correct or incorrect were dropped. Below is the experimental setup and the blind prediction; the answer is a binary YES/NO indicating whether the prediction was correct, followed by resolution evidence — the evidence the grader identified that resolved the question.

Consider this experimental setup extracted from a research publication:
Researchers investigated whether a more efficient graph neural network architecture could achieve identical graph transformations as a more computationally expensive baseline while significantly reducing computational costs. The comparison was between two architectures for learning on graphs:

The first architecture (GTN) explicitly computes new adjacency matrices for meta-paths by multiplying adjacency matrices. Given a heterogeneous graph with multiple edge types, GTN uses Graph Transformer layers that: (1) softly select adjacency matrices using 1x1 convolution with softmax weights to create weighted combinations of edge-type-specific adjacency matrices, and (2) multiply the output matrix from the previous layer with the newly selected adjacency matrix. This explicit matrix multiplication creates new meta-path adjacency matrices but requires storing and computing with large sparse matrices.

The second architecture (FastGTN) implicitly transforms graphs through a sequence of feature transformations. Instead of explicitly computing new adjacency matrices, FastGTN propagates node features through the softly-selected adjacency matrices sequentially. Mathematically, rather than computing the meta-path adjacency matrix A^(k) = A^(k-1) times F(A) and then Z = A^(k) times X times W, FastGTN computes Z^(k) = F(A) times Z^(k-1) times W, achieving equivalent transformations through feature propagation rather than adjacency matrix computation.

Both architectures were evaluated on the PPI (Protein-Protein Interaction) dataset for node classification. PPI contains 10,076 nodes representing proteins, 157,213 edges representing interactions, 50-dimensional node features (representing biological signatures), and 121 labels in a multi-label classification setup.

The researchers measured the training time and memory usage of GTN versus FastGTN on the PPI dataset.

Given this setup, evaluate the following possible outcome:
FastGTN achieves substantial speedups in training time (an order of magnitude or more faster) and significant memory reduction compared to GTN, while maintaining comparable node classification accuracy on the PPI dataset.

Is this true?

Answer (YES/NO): YES